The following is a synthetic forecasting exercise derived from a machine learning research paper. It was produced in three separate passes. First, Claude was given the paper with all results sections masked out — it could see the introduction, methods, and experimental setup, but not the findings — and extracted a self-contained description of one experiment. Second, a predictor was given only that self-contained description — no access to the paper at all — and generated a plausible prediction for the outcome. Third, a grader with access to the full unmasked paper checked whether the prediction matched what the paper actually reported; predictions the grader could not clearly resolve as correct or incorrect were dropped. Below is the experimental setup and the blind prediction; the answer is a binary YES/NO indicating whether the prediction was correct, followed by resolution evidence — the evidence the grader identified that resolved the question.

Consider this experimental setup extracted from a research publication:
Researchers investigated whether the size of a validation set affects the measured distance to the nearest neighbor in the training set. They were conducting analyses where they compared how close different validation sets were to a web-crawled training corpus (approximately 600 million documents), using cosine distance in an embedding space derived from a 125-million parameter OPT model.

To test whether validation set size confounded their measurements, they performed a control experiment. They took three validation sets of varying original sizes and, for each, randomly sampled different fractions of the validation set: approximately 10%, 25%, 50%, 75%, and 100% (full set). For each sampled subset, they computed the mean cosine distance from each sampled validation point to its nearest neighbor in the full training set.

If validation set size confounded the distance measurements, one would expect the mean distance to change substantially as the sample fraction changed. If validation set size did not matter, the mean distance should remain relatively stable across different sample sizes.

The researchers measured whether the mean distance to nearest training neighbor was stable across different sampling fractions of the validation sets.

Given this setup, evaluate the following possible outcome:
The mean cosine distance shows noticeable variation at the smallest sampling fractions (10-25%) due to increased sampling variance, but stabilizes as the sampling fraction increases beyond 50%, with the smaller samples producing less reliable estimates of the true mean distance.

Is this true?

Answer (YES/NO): NO